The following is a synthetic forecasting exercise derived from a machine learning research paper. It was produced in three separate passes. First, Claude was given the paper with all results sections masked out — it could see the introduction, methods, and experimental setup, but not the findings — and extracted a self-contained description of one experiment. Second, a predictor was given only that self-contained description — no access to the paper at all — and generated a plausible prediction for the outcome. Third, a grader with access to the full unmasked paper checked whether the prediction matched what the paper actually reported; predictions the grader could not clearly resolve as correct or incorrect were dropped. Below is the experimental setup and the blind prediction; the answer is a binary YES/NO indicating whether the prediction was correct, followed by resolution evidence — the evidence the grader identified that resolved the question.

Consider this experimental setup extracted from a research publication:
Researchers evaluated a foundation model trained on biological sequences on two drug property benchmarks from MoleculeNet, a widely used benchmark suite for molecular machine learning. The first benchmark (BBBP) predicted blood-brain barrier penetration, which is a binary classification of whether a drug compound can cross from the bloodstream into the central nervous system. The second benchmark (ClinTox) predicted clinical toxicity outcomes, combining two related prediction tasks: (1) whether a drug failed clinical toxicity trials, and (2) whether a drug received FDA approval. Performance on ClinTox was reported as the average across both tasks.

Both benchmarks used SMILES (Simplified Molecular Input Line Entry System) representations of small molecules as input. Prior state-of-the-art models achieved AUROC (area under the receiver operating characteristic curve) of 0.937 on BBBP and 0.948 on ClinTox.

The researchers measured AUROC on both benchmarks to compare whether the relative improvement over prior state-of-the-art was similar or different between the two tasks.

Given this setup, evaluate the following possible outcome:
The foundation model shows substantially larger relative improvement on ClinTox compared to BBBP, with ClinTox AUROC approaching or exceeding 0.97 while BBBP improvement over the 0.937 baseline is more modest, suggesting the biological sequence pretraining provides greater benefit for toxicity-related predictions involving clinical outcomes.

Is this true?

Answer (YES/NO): YES